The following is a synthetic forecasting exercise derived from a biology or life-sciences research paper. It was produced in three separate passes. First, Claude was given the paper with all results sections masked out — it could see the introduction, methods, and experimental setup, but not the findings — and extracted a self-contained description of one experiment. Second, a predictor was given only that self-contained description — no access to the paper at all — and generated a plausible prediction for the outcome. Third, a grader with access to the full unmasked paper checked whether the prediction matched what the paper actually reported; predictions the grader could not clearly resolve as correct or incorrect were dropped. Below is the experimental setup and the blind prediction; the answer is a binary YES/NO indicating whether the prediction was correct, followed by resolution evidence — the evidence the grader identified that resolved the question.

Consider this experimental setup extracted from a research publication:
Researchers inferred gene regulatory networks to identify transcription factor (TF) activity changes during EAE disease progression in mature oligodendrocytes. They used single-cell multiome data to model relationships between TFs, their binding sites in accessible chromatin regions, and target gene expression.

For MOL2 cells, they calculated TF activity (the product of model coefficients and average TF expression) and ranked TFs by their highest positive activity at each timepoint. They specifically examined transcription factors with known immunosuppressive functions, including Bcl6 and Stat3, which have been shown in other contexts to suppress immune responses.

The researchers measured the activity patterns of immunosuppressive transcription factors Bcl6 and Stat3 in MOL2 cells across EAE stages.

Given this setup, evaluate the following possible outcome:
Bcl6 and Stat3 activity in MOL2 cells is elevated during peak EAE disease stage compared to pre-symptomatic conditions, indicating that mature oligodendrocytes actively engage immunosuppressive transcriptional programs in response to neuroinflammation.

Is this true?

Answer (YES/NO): NO